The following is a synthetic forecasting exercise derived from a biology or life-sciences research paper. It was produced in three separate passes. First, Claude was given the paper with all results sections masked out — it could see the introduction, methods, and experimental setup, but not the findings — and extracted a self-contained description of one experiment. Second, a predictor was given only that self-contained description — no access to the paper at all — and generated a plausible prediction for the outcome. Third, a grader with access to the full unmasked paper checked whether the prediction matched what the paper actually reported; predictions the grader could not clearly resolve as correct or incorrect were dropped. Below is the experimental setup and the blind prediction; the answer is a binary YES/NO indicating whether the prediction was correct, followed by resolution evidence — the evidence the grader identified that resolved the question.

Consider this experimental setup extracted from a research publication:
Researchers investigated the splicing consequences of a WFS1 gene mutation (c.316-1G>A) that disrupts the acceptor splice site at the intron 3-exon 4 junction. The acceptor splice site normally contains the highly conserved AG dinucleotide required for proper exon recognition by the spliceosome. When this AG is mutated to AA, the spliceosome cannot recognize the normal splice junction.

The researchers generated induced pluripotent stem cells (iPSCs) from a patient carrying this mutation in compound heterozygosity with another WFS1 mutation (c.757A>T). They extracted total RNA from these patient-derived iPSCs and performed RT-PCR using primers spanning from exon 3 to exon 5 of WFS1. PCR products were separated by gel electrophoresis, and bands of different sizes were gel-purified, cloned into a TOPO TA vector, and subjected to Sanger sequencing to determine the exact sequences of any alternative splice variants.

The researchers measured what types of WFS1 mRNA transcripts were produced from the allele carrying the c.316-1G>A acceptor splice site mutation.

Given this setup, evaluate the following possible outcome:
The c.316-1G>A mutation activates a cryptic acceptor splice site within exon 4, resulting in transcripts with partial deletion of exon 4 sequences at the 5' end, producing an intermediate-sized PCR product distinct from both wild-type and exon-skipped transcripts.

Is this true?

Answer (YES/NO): NO